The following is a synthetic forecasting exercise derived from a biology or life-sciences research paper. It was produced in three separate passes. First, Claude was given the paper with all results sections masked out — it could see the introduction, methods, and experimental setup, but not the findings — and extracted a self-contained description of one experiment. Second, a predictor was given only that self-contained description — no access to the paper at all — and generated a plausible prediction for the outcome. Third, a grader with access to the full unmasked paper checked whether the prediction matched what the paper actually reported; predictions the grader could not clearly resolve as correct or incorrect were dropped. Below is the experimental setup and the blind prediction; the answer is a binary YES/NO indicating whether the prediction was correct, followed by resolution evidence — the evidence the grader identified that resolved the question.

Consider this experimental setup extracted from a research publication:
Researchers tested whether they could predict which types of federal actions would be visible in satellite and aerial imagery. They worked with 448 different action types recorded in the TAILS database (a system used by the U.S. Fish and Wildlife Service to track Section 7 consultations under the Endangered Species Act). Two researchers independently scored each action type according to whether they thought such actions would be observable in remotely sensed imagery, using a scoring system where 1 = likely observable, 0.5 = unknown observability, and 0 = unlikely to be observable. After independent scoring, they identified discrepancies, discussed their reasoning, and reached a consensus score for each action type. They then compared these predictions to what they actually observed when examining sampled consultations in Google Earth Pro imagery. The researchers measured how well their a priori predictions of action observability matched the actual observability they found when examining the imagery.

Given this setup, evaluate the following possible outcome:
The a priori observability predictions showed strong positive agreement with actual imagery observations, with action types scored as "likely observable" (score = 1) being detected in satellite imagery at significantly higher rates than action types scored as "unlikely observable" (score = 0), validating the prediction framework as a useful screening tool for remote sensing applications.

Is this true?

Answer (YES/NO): NO